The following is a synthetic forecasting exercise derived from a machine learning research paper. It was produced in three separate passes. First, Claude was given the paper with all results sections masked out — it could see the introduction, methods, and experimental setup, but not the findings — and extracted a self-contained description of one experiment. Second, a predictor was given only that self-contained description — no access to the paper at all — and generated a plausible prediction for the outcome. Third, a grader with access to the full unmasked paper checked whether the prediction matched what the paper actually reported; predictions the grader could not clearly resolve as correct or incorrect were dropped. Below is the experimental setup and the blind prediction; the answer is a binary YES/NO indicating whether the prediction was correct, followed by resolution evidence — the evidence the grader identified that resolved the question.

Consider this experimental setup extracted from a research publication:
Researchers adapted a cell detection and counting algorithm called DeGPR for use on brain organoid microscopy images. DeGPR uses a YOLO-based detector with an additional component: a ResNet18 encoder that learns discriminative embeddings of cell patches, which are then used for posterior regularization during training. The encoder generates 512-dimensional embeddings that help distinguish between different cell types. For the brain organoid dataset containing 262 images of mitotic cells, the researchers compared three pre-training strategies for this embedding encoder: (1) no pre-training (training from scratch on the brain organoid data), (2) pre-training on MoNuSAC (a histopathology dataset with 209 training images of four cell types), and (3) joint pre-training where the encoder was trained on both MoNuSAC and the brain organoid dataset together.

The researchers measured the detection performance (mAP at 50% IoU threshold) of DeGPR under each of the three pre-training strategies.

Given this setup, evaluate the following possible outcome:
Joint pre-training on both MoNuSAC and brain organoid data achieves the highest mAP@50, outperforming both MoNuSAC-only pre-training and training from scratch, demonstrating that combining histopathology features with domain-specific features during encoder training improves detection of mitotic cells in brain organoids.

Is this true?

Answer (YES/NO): YES